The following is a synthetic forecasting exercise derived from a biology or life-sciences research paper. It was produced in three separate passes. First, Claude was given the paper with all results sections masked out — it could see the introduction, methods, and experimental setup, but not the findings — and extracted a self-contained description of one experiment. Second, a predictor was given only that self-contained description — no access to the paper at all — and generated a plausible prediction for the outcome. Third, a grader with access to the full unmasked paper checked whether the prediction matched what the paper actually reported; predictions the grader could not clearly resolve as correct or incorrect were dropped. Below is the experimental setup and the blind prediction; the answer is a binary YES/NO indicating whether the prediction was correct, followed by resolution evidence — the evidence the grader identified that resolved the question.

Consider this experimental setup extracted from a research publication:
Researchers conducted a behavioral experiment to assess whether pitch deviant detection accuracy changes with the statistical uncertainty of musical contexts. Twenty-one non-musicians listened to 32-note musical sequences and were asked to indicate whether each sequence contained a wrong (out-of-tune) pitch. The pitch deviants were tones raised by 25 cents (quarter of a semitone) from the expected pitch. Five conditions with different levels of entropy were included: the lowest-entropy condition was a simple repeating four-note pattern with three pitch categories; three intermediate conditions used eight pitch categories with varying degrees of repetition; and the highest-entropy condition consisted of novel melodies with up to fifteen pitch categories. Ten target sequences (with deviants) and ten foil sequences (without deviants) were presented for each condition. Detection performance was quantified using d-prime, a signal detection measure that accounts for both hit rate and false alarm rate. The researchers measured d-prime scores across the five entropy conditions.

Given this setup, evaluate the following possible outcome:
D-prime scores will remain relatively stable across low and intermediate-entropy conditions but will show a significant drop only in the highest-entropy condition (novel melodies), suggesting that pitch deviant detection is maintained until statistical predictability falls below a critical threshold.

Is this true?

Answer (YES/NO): NO